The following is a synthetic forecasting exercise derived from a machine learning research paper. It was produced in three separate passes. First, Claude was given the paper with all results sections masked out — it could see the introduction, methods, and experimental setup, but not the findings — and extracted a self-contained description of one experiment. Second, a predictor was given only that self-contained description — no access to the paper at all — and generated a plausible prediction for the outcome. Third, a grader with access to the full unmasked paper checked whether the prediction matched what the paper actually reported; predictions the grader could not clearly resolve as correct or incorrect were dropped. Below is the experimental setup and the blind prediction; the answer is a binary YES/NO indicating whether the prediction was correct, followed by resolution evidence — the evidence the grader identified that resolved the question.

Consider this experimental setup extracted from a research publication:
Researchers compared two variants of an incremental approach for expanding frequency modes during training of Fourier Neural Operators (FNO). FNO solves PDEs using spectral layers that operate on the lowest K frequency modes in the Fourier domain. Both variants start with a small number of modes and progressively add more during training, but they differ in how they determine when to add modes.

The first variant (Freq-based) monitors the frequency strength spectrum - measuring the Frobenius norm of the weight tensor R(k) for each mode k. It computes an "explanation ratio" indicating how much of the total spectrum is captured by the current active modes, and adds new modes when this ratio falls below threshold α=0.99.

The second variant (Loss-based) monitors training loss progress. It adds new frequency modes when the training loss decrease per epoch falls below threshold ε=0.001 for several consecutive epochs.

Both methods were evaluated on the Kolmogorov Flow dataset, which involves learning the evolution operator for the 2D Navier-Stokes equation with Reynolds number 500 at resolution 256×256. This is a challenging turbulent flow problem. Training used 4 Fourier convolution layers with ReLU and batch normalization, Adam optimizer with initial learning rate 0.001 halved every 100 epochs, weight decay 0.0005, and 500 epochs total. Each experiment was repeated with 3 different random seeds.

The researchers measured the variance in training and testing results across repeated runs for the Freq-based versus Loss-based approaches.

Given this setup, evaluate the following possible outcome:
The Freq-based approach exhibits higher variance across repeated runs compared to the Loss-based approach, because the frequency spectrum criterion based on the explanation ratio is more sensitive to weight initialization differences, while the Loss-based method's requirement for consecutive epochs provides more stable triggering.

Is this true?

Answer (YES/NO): NO